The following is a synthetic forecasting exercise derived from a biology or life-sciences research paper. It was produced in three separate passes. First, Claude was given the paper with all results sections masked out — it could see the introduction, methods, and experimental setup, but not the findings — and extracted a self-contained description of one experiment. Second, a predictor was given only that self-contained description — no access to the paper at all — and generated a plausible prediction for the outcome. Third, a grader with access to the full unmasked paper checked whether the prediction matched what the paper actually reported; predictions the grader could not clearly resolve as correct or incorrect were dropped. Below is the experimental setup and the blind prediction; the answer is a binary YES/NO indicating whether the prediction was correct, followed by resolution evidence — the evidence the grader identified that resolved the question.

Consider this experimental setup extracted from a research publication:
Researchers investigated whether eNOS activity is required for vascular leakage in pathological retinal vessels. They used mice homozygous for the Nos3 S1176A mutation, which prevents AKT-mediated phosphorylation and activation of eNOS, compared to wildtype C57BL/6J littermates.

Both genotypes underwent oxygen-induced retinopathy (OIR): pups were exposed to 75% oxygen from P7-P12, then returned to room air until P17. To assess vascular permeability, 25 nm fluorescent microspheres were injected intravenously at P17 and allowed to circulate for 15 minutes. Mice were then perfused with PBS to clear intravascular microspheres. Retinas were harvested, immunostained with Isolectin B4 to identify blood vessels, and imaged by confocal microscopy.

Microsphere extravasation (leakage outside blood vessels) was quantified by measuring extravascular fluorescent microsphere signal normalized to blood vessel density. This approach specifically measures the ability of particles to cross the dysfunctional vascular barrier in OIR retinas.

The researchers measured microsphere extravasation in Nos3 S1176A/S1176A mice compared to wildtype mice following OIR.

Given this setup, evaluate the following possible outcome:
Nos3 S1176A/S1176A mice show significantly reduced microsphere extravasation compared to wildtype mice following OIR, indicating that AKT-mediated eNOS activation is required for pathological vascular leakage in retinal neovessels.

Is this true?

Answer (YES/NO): YES